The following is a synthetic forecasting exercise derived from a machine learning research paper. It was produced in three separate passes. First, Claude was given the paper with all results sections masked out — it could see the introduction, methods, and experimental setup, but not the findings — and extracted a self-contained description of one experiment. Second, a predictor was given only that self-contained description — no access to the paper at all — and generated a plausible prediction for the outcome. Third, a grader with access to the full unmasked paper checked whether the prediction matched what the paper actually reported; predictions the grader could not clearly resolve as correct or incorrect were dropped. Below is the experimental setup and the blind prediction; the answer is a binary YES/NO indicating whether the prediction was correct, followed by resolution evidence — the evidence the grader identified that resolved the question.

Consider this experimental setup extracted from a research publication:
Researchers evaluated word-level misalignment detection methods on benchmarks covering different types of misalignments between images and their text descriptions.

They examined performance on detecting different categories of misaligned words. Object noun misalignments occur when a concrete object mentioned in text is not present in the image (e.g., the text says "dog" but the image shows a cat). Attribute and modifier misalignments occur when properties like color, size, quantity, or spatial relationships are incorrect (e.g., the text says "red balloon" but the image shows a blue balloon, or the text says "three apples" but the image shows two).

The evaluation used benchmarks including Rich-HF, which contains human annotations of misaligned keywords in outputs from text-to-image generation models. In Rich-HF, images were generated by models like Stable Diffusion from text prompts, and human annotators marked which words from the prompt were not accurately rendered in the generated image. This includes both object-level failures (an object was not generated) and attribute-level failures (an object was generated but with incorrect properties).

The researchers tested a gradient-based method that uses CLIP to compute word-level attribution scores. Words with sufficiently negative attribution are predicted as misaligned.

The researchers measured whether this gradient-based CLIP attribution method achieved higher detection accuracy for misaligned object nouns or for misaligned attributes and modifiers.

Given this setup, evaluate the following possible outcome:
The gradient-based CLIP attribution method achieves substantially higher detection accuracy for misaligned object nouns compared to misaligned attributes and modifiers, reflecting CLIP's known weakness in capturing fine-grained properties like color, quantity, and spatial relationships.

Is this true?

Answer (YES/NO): YES